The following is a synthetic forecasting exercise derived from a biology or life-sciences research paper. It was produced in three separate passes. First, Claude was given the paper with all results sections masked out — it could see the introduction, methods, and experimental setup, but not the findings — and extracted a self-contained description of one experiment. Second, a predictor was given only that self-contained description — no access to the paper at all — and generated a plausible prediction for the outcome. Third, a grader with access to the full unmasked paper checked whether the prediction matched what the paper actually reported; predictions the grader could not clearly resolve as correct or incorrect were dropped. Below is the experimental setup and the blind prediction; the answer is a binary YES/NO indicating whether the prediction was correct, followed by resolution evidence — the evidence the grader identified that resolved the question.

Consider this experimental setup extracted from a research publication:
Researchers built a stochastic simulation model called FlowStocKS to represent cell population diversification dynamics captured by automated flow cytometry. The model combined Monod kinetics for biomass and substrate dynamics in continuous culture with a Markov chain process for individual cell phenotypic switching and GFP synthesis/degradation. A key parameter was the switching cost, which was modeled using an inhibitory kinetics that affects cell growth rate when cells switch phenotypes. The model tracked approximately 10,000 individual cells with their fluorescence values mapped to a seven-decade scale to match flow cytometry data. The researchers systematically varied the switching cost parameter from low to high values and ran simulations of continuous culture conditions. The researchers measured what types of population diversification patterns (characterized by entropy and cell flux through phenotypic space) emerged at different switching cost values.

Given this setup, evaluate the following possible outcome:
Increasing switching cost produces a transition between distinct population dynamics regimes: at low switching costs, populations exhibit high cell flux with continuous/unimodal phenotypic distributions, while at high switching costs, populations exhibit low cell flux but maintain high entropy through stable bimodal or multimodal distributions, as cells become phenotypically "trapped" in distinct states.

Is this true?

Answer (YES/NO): NO